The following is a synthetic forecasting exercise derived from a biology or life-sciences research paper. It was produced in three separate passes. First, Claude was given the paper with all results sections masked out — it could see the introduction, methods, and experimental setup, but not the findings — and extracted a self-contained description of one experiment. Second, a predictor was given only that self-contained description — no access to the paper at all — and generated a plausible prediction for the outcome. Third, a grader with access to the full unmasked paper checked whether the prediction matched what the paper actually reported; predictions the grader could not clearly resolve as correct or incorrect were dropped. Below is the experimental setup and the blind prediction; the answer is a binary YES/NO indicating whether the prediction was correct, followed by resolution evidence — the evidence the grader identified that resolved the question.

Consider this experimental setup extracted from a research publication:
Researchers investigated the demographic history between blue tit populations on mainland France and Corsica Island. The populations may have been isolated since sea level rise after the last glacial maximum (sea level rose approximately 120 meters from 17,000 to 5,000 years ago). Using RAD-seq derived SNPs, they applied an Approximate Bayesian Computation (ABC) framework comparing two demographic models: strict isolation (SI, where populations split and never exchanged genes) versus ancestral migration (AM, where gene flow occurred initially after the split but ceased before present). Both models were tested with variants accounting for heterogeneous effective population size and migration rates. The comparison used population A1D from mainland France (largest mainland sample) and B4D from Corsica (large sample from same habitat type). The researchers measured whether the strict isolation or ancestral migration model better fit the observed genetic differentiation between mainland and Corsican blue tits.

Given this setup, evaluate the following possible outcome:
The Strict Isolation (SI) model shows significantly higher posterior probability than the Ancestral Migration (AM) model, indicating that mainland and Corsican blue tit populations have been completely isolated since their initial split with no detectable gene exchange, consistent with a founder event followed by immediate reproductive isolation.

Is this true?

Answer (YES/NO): NO